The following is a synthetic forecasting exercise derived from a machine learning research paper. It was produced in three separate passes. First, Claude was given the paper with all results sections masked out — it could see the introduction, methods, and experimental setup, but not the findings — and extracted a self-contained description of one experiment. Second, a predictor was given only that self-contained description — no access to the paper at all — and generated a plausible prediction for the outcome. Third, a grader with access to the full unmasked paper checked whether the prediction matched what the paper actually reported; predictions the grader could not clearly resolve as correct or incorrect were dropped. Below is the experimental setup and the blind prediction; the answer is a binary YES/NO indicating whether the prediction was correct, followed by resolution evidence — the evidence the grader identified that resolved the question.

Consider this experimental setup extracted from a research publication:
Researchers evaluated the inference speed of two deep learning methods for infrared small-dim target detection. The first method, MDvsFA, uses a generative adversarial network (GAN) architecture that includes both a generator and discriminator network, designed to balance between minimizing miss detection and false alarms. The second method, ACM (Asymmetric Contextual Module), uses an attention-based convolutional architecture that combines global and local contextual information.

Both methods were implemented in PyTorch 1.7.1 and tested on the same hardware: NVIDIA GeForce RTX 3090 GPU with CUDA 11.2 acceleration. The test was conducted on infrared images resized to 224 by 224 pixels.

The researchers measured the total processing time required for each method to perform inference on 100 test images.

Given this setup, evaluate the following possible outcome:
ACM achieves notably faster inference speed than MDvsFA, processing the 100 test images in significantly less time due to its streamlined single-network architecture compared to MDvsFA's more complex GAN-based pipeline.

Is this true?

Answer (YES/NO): YES